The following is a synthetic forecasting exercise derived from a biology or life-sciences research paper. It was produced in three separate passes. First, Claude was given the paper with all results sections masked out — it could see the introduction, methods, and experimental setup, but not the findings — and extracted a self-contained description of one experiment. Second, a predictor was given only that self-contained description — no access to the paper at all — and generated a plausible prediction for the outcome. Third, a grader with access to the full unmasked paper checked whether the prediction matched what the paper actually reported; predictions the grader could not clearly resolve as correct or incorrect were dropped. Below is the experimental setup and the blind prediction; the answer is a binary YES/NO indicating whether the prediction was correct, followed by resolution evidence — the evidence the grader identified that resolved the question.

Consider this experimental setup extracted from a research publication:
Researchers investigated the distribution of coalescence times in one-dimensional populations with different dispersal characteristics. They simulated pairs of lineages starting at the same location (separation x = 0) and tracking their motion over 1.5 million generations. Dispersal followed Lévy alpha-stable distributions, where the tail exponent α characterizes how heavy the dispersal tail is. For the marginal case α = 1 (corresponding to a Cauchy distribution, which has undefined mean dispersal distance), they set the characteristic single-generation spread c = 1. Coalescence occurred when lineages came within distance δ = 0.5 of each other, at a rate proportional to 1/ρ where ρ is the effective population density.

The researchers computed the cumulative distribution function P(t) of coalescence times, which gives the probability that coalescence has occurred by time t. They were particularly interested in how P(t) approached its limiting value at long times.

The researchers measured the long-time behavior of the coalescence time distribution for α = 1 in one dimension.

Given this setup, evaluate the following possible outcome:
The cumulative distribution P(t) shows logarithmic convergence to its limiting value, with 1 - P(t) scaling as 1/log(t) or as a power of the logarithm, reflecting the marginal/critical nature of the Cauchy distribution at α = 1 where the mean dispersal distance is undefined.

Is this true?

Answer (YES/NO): YES